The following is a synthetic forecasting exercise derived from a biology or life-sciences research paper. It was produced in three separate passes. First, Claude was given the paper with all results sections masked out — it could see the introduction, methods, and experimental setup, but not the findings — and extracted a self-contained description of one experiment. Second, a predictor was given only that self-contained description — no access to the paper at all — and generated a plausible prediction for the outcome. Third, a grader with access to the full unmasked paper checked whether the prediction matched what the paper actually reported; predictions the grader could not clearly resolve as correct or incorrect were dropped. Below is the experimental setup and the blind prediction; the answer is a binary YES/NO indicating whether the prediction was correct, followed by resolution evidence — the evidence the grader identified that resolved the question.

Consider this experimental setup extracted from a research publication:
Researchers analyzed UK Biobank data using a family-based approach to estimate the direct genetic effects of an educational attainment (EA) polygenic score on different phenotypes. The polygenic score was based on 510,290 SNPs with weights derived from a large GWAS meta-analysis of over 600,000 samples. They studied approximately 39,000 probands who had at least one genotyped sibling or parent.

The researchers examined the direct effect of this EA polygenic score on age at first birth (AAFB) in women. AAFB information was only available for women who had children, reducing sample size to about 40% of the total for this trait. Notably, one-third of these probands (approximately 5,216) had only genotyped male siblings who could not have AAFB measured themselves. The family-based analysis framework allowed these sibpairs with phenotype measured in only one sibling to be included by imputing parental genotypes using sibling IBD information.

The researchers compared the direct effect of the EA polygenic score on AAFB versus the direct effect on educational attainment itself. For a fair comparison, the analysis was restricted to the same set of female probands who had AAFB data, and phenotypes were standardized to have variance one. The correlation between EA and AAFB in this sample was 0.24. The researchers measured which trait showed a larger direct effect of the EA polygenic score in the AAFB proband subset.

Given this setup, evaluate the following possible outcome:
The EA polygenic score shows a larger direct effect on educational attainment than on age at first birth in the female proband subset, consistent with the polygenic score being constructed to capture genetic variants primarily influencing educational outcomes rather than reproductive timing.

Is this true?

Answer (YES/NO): NO